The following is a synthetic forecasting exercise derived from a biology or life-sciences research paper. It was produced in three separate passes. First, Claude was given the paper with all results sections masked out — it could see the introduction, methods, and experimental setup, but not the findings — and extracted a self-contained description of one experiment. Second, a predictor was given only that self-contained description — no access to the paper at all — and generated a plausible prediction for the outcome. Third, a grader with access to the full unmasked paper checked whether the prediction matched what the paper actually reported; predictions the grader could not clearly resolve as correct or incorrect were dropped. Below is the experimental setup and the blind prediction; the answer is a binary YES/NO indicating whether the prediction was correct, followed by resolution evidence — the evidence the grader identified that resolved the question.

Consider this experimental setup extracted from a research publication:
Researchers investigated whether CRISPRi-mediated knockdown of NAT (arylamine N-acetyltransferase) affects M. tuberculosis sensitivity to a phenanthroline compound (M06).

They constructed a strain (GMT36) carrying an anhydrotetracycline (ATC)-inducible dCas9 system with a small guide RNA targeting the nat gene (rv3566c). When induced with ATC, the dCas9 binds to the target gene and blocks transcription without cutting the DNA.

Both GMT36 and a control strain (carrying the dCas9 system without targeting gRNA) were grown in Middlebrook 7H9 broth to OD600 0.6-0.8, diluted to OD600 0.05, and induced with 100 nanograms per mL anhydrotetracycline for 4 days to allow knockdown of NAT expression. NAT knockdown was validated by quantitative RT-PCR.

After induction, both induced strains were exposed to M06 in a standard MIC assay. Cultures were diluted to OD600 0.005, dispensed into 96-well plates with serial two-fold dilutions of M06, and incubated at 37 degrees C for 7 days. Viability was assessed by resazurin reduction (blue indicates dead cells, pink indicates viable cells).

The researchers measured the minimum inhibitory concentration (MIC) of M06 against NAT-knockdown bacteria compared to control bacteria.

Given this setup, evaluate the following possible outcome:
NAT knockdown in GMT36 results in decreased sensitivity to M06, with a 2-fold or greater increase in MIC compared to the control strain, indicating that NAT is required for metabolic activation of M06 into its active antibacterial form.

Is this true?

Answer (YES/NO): NO